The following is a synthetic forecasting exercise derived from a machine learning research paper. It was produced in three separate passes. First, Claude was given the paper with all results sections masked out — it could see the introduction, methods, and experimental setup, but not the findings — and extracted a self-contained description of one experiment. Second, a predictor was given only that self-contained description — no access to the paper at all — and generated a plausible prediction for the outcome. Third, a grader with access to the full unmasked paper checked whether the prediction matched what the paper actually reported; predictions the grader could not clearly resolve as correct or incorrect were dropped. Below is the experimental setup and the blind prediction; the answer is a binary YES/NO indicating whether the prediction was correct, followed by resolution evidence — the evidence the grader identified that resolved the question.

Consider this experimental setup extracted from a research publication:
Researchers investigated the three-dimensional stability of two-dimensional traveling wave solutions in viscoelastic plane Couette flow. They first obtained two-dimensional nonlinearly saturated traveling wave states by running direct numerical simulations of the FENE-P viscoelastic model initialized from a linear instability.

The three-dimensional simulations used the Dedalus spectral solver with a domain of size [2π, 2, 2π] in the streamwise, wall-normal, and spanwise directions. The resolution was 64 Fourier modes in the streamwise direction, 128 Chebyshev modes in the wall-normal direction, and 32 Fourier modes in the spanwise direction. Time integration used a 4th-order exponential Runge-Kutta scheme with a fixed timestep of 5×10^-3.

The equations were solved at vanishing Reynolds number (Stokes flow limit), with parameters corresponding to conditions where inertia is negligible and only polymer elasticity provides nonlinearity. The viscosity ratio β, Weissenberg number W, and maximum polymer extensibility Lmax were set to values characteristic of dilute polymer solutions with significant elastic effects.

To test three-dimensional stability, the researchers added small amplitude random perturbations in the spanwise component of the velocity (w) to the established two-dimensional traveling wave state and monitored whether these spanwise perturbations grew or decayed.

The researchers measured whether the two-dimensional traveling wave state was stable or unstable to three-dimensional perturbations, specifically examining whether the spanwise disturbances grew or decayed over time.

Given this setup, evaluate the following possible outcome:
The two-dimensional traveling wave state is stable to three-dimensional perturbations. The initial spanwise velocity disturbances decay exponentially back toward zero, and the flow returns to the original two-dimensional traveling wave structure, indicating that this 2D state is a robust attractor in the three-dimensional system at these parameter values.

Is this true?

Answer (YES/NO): NO